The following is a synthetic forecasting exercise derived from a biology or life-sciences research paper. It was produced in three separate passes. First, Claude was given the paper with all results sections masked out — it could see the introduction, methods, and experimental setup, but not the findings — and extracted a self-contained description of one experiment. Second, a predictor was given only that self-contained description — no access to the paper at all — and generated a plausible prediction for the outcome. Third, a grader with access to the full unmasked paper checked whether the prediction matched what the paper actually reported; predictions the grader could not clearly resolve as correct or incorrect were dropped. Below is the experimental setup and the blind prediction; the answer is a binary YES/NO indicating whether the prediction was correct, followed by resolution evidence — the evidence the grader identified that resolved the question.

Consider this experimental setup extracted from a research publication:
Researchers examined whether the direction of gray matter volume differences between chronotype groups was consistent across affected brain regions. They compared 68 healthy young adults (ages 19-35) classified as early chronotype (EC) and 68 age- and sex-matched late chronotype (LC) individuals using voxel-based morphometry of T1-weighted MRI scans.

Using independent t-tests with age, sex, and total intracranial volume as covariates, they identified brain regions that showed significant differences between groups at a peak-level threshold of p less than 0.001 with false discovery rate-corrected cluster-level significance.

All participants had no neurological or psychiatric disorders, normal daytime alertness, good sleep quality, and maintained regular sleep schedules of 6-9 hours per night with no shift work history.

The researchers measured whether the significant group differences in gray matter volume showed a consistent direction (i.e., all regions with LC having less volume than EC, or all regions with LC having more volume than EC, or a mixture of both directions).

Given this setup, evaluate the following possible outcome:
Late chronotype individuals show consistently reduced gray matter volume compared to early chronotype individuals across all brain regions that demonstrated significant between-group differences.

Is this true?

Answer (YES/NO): YES